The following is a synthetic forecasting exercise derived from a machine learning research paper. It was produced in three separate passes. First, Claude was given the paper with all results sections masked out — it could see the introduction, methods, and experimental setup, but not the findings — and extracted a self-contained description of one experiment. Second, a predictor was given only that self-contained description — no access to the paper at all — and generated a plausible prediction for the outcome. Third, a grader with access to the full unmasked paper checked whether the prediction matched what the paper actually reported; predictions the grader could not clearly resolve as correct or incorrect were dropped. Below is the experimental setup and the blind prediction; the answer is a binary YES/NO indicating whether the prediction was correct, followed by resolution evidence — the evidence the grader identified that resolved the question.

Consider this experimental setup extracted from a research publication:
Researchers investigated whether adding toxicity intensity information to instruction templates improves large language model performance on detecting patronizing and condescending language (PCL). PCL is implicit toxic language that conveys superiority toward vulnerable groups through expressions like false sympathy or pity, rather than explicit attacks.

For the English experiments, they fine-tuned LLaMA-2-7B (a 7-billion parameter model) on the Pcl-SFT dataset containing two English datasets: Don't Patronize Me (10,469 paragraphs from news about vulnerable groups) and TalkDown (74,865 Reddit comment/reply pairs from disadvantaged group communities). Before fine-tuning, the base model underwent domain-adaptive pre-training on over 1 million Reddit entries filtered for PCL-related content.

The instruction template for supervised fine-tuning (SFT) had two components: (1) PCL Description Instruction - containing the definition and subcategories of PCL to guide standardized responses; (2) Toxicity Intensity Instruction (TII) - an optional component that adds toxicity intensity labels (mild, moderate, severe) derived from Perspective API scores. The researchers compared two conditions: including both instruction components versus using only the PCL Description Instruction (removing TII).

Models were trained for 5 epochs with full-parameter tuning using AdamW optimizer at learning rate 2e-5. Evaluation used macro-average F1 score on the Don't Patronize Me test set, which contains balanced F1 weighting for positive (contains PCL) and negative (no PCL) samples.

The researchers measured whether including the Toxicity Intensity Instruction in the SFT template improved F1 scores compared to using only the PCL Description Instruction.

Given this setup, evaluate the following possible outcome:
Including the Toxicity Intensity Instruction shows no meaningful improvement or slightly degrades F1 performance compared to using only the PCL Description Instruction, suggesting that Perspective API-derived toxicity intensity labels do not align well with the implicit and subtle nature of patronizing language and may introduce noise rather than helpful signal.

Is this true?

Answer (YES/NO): NO